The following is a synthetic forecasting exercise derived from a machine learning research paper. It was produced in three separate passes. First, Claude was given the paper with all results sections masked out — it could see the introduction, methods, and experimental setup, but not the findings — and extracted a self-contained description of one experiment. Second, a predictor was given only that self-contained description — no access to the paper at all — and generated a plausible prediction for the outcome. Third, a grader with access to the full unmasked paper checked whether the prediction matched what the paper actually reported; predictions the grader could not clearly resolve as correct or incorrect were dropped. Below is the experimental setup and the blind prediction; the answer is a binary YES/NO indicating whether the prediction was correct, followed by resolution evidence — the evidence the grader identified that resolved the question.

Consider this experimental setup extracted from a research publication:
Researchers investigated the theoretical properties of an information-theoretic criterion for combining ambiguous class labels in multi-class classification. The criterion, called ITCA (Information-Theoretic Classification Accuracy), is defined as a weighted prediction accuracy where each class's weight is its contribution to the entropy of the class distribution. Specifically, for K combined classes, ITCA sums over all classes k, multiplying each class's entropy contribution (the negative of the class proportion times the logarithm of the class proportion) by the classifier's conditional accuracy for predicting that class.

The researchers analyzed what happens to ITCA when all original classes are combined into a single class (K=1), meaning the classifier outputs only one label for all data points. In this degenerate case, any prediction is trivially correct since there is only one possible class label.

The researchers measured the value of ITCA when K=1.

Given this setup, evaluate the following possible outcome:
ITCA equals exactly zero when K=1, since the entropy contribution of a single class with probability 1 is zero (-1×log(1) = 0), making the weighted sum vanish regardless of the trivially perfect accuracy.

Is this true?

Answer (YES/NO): YES